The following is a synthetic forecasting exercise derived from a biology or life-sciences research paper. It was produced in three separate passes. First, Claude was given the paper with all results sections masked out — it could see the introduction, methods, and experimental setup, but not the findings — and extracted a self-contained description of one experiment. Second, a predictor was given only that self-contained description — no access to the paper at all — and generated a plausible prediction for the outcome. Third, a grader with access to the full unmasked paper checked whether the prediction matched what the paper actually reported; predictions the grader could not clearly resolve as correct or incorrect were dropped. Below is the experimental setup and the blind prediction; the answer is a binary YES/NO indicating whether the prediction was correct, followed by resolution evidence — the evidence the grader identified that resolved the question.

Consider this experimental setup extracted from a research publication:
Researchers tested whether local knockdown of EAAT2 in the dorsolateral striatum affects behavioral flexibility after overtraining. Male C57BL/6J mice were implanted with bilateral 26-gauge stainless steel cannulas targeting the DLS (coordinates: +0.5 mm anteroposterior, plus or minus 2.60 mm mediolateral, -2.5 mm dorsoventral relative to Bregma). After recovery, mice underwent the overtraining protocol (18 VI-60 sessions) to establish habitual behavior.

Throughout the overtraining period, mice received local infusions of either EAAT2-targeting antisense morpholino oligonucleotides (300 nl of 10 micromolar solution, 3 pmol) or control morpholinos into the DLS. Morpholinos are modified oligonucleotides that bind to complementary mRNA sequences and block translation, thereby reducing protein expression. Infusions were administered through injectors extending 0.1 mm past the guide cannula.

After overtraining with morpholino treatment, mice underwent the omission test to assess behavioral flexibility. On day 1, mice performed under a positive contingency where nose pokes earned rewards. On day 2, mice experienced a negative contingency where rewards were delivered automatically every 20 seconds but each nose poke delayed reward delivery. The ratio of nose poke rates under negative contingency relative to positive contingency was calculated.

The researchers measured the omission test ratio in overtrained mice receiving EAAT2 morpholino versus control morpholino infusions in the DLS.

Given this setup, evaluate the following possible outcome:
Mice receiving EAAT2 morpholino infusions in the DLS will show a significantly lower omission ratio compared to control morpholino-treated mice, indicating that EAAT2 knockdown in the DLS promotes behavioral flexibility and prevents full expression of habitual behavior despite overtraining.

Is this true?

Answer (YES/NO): YES